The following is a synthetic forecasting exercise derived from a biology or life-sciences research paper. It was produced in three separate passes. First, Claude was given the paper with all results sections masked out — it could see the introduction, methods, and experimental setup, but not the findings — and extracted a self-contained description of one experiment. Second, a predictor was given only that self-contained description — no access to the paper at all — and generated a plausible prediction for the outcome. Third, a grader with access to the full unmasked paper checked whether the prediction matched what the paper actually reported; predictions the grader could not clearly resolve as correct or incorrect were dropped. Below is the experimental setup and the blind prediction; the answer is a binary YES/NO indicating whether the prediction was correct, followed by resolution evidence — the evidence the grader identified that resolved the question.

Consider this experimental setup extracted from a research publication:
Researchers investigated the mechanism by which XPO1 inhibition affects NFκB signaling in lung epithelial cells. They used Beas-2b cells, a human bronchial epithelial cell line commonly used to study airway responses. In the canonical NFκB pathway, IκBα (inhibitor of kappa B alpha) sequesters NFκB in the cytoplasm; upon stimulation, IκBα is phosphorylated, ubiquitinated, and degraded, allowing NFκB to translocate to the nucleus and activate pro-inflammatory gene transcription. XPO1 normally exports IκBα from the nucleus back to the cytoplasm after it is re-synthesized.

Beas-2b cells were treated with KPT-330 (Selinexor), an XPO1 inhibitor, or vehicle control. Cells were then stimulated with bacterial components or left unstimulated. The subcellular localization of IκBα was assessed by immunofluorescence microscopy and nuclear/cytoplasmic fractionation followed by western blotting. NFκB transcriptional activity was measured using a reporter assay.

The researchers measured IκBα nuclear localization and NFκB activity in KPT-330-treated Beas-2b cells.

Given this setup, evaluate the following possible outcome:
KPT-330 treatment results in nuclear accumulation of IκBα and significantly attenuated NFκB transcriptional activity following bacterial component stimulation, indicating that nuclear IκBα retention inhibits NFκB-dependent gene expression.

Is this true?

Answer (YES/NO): YES